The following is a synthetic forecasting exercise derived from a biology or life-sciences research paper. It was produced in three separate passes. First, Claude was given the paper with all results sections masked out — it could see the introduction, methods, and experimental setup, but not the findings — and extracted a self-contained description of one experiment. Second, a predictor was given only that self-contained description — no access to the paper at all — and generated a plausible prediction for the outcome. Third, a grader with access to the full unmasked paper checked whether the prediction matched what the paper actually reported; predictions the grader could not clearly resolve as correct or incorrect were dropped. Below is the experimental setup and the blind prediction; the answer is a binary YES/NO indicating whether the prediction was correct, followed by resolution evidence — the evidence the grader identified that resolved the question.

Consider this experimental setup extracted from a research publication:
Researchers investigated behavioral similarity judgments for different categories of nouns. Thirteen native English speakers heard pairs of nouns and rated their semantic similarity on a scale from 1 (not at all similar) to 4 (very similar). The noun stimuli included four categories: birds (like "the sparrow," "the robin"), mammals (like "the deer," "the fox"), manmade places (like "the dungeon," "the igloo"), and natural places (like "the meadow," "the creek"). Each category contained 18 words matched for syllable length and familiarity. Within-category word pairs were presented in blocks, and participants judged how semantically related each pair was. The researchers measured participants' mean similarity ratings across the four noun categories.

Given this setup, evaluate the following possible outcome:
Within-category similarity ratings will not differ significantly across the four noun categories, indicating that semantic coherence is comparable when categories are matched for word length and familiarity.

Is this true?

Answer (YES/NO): NO